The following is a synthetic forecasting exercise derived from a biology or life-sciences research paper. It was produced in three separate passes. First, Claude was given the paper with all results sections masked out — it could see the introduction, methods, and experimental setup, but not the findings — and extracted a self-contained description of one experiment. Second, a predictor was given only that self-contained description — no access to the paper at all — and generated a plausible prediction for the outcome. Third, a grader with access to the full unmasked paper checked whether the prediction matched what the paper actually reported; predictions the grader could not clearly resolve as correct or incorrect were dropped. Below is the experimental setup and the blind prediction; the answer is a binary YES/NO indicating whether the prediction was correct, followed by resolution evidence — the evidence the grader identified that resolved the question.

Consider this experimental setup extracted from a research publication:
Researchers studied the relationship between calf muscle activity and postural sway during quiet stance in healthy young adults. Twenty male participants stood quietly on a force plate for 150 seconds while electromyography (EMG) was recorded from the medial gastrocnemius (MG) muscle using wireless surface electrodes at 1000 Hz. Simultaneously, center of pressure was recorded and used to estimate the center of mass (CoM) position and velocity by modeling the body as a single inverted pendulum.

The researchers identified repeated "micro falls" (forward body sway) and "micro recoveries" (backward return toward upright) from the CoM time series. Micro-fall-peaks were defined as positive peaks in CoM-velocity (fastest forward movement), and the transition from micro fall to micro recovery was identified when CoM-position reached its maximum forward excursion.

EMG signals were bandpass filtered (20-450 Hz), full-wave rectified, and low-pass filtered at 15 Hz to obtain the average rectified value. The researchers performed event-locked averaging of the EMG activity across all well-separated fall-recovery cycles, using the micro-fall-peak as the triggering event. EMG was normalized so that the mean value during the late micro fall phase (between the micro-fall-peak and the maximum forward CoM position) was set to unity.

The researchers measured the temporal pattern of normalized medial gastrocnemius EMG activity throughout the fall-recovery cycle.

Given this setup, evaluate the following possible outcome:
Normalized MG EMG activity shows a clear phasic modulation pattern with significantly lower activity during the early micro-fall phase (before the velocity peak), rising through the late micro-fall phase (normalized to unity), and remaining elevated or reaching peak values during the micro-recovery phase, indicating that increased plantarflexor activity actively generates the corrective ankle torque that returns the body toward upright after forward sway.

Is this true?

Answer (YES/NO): NO